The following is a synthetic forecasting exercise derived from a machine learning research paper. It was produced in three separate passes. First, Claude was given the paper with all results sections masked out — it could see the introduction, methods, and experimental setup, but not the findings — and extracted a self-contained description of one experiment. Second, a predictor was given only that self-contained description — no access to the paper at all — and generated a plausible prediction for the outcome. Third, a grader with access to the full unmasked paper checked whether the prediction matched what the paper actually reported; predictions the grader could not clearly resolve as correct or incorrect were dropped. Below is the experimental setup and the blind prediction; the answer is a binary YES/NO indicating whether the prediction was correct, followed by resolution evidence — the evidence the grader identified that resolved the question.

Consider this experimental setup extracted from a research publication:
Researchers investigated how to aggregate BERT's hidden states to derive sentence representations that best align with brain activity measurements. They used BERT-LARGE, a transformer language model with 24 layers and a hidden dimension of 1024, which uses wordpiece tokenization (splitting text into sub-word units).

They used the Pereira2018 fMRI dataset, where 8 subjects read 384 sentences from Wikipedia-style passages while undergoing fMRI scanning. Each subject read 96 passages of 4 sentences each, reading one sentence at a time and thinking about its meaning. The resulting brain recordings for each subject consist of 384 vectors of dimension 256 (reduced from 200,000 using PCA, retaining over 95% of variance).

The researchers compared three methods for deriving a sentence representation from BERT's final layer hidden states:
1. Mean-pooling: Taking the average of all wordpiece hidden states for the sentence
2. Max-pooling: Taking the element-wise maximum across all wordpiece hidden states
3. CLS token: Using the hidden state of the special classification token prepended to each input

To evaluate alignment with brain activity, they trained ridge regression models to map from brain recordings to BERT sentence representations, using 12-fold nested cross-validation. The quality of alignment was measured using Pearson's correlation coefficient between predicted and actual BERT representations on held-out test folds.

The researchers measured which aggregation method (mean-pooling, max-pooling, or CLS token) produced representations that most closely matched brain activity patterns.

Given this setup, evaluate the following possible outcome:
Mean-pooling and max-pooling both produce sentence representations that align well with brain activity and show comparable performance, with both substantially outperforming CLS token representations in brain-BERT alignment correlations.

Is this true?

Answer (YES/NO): NO